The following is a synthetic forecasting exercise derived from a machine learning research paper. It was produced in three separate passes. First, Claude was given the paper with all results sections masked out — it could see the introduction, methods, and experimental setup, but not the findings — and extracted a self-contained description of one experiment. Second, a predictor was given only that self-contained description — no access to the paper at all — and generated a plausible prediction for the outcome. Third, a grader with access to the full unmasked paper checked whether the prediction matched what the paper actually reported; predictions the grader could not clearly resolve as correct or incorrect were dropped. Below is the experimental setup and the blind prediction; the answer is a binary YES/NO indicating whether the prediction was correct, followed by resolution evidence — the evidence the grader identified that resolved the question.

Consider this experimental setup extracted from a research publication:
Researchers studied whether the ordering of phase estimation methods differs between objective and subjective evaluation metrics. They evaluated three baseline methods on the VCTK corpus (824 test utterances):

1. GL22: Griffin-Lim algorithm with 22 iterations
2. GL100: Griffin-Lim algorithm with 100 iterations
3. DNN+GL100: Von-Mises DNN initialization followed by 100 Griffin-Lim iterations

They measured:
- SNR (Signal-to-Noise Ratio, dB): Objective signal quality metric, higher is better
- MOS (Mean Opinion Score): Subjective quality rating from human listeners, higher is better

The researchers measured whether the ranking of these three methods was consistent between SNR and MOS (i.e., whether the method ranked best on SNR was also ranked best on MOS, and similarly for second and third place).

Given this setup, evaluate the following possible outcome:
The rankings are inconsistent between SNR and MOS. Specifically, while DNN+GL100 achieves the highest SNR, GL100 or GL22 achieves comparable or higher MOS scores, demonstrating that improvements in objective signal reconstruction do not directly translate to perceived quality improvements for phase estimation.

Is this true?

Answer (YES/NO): NO